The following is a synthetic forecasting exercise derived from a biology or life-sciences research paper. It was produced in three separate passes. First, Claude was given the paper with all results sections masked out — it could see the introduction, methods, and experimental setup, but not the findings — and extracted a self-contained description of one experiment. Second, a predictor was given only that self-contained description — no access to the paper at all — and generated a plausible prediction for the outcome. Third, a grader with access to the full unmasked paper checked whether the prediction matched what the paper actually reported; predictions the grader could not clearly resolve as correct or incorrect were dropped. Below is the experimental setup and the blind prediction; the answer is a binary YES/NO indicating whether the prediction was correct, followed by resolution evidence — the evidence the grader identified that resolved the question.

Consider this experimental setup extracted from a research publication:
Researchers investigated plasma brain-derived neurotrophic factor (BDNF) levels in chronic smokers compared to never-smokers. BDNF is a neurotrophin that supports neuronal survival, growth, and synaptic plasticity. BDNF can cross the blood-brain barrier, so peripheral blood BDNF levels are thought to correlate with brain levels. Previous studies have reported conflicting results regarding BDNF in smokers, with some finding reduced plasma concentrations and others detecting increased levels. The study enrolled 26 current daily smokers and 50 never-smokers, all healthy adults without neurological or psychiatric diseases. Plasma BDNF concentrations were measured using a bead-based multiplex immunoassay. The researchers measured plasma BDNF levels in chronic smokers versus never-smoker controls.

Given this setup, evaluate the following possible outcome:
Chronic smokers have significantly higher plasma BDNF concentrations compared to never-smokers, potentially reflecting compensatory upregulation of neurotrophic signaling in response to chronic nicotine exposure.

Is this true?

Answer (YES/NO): NO